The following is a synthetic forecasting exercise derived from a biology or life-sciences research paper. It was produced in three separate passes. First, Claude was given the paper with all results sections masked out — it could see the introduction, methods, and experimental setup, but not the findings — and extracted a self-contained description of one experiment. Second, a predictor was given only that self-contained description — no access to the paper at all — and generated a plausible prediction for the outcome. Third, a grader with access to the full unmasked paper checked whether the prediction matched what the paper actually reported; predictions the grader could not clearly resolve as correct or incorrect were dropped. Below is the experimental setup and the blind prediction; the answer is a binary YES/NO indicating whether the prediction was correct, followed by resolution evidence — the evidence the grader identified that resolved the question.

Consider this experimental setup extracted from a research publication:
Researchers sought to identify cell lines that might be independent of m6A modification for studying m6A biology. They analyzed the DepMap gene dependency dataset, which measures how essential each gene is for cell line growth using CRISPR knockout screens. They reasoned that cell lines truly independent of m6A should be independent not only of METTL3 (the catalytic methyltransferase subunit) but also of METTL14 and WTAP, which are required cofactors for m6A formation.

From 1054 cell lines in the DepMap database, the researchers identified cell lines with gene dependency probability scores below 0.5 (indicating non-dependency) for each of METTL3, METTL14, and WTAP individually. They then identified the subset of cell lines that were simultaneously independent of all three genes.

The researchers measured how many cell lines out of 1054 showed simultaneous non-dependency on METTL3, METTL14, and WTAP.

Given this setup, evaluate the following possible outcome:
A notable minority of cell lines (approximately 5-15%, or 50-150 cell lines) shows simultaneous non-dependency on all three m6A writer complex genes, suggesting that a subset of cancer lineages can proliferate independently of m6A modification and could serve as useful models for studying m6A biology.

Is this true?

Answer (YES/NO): YES